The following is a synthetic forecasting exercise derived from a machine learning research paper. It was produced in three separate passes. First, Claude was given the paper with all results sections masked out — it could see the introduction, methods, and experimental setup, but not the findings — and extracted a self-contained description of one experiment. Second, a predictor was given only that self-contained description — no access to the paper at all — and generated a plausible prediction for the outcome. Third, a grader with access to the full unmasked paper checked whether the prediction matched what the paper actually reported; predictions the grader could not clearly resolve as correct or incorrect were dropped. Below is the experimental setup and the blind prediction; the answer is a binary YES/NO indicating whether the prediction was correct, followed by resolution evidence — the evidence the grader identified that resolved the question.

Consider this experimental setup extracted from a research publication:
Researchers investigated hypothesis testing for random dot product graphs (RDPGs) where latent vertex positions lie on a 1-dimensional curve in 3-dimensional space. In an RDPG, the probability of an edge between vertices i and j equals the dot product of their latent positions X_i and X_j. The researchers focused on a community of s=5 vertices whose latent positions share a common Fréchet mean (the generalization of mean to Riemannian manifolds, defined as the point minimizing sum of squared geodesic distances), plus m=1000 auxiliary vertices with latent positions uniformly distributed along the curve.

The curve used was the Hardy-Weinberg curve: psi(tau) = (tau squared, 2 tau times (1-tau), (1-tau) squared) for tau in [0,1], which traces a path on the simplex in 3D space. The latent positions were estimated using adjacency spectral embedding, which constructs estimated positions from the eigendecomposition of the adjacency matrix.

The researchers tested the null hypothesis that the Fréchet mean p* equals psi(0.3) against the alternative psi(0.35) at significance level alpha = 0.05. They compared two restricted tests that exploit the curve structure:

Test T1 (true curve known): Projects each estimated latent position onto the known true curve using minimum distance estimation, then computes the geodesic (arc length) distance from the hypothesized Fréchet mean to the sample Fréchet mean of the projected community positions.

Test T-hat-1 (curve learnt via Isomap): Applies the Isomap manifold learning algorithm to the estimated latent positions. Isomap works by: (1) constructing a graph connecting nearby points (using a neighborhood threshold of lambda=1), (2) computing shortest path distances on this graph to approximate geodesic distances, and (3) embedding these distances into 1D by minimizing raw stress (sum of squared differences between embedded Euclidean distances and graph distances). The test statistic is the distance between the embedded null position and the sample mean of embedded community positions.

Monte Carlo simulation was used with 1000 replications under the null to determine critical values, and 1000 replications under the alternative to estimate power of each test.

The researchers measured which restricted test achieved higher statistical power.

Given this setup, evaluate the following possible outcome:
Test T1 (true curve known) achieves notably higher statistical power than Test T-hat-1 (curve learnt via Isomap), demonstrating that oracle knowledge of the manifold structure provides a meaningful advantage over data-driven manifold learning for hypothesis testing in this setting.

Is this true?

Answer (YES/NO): NO